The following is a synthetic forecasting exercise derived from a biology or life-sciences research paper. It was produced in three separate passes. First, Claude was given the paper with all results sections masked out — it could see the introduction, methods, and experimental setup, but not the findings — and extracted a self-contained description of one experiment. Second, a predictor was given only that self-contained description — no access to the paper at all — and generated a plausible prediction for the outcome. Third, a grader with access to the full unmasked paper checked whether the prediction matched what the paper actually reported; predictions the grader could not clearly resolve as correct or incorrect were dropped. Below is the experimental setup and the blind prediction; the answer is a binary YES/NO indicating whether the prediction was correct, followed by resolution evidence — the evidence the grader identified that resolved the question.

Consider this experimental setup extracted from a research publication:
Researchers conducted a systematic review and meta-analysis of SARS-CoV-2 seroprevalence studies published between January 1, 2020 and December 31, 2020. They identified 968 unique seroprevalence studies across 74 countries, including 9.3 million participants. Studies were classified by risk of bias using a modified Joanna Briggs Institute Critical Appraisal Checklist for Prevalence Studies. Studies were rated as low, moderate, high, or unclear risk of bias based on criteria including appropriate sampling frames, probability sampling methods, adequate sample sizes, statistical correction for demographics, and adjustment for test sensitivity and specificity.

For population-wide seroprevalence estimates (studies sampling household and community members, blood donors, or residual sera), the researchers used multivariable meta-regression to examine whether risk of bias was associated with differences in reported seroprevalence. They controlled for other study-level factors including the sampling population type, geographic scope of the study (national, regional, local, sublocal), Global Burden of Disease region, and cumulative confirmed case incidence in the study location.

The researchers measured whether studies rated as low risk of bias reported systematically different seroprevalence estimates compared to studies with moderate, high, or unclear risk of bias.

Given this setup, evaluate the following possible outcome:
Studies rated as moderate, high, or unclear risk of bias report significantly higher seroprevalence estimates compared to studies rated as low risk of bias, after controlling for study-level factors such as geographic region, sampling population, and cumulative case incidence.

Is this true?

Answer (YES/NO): NO